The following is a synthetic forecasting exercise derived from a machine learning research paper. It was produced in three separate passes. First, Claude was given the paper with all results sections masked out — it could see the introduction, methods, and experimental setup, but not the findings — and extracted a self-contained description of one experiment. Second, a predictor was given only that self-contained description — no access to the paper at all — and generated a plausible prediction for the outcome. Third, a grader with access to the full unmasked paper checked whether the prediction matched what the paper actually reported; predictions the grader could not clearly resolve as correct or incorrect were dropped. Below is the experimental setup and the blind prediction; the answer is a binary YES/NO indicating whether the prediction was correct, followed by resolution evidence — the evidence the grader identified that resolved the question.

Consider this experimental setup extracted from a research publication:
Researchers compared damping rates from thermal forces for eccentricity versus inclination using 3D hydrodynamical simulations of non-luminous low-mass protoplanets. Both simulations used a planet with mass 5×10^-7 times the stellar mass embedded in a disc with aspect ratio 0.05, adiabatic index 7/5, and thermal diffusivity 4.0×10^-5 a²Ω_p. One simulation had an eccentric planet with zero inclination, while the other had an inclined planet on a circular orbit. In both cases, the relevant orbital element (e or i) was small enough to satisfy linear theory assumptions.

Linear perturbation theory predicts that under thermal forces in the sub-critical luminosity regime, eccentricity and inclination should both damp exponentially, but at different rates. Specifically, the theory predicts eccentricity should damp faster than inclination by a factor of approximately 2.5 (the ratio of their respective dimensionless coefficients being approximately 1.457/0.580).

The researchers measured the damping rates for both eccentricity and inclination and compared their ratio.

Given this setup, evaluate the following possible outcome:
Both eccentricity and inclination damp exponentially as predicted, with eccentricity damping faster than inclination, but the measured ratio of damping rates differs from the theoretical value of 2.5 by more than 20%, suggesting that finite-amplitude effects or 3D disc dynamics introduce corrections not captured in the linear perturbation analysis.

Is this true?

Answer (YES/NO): NO